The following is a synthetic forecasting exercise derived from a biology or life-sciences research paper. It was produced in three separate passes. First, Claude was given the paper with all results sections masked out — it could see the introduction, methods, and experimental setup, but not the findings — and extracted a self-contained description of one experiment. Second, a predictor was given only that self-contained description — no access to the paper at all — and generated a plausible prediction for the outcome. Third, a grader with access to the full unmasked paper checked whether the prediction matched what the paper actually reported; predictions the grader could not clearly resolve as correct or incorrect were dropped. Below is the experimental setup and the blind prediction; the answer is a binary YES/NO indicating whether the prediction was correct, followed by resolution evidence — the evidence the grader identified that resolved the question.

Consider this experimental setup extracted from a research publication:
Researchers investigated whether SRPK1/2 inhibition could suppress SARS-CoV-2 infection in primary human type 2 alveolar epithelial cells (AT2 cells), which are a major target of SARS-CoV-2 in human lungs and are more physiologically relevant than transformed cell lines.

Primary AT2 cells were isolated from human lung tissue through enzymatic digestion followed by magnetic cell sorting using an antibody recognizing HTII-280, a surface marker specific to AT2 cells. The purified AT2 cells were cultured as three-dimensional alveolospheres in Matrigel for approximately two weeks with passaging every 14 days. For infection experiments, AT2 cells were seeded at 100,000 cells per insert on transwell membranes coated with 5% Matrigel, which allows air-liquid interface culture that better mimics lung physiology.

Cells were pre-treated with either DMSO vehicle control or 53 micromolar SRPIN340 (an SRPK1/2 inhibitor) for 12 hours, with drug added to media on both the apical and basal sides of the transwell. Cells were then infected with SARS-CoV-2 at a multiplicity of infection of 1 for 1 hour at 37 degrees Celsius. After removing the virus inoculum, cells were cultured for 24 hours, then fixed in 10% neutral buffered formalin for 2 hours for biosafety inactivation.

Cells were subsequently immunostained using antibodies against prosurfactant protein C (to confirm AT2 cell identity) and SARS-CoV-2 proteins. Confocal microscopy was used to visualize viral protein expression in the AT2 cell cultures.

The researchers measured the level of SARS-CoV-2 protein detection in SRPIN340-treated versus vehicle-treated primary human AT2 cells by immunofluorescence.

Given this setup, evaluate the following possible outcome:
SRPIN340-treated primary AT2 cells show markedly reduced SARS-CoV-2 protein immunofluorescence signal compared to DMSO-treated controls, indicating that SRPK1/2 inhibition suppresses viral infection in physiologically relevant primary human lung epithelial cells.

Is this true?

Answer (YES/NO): YES